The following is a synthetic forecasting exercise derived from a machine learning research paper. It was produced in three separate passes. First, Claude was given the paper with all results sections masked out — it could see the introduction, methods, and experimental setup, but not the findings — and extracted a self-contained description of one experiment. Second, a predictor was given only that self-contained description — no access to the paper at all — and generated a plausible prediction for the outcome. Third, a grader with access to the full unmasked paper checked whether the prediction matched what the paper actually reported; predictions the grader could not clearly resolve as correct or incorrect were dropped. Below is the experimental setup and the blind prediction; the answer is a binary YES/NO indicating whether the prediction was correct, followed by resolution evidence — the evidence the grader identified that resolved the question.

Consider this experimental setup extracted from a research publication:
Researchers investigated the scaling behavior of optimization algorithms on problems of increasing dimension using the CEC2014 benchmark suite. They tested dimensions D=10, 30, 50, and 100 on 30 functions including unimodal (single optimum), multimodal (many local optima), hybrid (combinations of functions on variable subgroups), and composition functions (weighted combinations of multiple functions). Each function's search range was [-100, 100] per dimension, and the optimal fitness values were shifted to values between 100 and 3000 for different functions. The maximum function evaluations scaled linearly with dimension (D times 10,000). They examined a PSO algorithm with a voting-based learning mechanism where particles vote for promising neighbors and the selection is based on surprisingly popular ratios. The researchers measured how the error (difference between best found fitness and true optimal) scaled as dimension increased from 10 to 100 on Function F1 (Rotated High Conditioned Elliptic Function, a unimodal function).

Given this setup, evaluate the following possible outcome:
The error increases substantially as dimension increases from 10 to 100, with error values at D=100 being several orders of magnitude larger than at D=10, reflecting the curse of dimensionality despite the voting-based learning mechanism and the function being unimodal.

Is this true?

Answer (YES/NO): YES